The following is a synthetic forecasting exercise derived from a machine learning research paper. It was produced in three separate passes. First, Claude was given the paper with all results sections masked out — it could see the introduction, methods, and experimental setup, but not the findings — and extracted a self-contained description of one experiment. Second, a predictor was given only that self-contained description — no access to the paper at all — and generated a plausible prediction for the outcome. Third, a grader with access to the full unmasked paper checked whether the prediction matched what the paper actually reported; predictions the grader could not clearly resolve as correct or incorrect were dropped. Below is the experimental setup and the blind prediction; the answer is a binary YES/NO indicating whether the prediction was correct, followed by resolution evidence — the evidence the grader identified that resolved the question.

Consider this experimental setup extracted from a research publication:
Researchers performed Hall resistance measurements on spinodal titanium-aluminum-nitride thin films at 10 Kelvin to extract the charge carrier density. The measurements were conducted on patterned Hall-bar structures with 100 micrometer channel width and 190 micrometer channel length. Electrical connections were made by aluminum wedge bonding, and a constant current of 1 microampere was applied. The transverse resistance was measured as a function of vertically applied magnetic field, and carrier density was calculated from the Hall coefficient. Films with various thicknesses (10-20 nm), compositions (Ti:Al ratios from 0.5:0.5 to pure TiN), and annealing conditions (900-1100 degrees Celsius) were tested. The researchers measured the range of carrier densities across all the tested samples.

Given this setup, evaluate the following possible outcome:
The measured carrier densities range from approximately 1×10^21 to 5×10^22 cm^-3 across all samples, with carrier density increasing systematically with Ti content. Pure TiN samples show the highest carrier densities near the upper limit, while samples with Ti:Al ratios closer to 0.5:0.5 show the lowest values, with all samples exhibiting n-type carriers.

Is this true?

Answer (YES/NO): NO